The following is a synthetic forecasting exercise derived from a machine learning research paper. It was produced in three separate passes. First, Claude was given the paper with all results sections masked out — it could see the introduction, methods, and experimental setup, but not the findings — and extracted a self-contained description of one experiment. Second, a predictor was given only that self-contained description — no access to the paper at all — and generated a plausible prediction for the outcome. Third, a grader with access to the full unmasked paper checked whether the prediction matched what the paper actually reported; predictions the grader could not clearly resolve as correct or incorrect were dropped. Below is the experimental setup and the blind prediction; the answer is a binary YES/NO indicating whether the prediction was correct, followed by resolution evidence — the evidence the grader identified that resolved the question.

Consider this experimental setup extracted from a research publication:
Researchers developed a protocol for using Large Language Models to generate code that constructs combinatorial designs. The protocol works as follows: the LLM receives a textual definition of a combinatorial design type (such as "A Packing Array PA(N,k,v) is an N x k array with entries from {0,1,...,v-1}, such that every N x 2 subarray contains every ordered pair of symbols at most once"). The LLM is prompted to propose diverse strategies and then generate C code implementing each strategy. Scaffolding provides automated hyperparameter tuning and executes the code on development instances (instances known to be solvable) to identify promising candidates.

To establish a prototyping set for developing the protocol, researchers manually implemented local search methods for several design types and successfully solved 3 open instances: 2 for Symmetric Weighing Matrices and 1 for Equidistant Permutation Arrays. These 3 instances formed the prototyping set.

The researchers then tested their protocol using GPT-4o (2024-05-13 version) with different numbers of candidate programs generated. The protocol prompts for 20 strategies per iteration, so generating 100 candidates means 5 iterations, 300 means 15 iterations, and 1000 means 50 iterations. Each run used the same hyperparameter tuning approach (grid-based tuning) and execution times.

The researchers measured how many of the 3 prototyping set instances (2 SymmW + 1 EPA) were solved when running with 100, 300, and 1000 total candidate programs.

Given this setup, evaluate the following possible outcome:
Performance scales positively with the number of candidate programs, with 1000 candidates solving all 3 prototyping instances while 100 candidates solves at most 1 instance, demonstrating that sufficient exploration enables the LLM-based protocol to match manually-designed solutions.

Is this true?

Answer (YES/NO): YES